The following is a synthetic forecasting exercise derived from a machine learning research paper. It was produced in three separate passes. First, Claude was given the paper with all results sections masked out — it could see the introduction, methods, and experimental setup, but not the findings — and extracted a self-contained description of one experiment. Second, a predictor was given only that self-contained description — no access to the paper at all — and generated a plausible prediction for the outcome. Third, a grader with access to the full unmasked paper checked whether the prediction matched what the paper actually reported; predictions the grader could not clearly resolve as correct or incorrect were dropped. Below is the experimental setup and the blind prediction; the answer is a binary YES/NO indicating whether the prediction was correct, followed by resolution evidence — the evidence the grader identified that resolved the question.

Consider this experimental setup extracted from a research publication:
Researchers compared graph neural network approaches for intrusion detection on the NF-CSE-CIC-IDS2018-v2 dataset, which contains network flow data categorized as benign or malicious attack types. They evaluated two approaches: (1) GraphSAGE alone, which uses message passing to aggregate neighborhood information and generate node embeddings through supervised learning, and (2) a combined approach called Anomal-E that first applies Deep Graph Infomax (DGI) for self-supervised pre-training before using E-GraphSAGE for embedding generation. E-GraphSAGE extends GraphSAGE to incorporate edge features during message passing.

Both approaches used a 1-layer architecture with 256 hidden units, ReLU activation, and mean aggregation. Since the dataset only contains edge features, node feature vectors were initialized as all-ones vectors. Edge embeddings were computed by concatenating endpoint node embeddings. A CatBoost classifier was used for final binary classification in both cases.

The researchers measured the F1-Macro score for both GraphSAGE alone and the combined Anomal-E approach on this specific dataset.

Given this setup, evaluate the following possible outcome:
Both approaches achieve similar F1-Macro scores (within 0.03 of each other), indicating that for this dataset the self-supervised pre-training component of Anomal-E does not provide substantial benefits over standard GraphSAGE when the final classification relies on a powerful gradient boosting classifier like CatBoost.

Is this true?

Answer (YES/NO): YES